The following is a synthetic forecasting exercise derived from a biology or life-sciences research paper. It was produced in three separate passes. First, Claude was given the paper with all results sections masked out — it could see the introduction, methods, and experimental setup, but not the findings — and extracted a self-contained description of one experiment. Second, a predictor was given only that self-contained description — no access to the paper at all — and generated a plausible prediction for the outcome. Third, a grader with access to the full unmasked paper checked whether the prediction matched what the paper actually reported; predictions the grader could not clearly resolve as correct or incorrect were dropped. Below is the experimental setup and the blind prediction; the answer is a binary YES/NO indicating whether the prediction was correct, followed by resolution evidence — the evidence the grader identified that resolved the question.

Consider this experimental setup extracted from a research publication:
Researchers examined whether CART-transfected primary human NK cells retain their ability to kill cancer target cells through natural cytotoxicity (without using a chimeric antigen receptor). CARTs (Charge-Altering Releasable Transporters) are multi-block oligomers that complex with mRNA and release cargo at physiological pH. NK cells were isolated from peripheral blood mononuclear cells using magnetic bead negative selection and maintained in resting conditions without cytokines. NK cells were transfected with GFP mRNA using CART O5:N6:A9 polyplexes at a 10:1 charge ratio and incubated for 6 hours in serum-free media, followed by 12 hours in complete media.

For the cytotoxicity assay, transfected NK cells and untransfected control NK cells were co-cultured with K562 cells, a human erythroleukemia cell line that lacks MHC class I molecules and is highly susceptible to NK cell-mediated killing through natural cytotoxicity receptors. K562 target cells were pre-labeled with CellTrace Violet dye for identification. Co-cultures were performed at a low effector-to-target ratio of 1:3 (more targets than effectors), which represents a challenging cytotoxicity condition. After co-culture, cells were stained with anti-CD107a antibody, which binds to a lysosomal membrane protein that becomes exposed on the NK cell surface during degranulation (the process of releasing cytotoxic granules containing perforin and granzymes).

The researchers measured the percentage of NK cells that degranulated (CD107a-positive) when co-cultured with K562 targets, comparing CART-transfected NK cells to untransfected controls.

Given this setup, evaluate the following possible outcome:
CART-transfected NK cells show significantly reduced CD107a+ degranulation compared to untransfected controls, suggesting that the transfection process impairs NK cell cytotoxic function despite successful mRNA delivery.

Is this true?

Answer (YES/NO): NO